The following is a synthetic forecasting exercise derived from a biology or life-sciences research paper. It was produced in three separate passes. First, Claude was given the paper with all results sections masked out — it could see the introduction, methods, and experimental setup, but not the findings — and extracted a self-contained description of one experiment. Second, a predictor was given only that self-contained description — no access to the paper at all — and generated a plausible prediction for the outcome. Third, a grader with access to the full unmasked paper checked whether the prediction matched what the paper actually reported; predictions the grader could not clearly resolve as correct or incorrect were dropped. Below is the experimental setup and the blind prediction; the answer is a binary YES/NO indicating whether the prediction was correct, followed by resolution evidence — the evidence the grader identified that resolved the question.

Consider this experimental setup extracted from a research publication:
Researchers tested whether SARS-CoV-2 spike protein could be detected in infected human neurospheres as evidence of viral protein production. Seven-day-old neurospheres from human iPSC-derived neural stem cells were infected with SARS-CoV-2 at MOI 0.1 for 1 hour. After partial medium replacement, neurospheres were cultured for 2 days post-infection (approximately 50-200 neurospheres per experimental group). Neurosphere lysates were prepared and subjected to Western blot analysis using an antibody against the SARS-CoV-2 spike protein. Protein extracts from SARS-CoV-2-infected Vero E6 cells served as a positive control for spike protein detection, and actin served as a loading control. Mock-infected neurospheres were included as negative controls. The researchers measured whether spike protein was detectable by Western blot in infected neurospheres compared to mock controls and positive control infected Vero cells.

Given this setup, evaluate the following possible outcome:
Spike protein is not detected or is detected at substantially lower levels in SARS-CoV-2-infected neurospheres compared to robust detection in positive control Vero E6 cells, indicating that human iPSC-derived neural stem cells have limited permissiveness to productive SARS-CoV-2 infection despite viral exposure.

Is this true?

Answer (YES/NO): YES